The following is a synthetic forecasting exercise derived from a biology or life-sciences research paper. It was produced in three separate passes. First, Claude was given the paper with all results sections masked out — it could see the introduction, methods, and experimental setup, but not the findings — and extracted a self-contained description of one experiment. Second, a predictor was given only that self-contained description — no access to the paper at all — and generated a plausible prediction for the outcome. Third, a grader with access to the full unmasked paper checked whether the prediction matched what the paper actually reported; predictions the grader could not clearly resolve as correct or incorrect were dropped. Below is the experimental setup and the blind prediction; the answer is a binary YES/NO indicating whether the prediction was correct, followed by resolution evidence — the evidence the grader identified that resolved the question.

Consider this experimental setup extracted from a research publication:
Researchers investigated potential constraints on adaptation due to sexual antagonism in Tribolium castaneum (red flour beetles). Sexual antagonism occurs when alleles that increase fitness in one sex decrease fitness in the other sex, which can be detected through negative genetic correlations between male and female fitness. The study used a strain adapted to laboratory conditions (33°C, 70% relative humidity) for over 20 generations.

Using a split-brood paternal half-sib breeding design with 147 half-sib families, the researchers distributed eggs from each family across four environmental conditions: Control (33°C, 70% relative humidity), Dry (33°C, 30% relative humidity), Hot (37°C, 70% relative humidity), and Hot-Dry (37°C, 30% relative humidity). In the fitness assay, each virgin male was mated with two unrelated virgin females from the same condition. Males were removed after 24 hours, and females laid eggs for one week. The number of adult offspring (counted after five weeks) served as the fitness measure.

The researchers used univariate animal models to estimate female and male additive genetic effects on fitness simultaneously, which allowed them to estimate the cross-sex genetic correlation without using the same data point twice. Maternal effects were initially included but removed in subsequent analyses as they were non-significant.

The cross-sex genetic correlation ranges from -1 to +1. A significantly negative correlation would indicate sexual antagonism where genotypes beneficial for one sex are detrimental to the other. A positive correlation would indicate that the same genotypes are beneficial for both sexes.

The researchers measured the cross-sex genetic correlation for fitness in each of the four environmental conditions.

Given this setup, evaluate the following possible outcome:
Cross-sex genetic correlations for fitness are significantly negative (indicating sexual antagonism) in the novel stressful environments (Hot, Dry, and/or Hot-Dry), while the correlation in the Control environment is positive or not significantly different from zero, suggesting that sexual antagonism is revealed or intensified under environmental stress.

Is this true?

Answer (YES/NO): NO